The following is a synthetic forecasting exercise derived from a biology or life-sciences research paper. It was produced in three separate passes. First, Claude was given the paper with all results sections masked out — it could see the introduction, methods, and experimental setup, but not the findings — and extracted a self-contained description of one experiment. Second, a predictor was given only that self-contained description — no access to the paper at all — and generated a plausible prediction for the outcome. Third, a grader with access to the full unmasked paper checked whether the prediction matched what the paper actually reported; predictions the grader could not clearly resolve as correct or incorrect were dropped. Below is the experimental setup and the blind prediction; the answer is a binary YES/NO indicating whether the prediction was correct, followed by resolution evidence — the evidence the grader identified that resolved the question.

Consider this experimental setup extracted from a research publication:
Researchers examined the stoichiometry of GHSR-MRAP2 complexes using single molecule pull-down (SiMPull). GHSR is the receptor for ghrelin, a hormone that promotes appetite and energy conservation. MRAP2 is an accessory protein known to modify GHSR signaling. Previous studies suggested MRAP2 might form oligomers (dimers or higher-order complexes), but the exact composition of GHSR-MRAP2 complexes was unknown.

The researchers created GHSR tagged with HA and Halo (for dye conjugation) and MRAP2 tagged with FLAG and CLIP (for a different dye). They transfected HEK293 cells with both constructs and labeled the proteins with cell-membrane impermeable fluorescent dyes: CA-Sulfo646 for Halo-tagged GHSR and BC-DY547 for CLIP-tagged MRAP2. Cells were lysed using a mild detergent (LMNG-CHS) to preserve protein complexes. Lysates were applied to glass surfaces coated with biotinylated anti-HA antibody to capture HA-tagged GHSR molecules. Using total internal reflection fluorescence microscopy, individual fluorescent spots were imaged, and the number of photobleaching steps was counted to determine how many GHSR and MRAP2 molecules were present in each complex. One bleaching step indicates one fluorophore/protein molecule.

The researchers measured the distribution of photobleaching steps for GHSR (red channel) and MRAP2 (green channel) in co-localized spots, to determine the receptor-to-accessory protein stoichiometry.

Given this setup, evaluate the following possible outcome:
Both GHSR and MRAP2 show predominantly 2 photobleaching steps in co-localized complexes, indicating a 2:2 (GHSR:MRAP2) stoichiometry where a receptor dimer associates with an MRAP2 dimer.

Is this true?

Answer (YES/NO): NO